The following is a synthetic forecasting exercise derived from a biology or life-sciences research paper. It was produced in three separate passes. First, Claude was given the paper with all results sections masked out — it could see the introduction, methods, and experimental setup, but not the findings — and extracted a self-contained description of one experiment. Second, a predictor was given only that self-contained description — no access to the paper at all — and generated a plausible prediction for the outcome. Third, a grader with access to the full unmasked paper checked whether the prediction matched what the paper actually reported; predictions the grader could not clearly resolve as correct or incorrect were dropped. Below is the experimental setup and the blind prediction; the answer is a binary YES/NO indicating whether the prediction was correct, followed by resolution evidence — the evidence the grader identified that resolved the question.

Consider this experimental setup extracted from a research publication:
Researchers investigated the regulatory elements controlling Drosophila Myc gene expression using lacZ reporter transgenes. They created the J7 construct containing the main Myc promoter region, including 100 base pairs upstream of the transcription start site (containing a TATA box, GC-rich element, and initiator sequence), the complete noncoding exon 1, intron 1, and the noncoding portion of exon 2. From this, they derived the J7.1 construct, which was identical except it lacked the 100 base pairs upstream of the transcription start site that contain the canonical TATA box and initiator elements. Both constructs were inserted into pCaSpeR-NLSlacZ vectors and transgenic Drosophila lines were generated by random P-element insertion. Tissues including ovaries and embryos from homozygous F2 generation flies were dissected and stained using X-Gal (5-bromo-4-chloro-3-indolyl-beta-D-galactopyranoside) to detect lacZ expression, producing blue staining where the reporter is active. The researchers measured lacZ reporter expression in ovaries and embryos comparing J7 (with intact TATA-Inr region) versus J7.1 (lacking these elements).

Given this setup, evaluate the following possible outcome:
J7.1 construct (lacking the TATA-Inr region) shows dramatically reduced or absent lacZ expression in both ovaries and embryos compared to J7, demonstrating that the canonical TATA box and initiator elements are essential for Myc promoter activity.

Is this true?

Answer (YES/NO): NO